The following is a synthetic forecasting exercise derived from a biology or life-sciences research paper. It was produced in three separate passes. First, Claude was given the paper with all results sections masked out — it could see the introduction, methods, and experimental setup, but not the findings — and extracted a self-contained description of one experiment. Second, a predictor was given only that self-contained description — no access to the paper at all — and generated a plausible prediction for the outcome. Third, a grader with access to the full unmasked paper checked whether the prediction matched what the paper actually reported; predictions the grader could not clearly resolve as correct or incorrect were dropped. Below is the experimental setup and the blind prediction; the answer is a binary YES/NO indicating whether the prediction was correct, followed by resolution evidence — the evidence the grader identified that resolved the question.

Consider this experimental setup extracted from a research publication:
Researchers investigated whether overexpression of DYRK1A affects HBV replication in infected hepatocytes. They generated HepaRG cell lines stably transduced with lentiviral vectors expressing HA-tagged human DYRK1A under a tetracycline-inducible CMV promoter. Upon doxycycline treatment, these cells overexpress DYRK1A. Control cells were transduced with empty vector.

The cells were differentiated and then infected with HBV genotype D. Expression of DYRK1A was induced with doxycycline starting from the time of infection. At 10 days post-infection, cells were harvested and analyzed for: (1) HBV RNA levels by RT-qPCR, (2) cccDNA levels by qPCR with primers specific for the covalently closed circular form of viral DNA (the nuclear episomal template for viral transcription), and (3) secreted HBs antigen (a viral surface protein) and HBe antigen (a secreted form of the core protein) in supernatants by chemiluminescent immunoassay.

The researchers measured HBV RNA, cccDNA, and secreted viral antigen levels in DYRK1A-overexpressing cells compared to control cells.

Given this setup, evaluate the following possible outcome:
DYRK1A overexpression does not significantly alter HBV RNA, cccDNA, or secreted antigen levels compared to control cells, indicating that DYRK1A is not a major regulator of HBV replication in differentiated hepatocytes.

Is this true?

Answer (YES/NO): NO